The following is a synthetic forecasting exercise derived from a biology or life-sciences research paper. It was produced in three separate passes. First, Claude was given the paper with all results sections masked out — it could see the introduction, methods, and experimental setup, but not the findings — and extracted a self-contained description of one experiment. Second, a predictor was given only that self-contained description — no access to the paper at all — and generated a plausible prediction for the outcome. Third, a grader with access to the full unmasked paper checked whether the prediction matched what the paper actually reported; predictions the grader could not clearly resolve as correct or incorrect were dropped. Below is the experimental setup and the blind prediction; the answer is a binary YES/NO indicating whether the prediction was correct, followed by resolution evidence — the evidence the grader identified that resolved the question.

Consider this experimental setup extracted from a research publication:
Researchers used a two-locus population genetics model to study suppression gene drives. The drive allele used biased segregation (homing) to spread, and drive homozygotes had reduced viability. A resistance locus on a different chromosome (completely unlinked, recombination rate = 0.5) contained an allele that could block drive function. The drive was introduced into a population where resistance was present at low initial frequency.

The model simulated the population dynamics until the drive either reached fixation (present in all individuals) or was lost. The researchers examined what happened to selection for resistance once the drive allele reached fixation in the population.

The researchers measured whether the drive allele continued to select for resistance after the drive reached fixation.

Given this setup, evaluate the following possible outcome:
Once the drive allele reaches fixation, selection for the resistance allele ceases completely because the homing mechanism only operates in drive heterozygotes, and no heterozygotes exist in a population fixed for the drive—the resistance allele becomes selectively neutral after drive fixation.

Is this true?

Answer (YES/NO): YES